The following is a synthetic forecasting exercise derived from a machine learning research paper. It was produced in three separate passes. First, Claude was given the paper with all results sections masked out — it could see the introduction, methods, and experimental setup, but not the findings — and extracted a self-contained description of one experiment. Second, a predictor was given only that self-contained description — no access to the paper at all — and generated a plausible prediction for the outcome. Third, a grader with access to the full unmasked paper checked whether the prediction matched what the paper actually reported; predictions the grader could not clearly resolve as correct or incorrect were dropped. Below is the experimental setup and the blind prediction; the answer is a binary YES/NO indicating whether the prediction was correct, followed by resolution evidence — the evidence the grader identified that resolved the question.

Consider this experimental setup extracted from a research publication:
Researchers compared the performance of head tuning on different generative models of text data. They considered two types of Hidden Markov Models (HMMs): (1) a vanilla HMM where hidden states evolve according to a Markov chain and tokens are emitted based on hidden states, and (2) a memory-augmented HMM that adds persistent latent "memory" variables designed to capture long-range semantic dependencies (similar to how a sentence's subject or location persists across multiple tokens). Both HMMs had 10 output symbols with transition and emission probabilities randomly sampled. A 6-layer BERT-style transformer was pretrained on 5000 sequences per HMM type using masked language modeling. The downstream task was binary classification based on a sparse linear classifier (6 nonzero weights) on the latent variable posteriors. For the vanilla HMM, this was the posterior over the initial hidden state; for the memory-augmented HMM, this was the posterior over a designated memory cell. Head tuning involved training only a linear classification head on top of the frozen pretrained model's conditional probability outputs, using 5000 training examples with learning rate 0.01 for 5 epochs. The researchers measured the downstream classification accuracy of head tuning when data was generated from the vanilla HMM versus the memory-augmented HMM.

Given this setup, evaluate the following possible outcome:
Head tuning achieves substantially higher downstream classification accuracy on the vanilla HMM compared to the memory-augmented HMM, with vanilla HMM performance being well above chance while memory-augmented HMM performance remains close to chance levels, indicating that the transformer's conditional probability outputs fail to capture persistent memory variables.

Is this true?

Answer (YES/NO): NO